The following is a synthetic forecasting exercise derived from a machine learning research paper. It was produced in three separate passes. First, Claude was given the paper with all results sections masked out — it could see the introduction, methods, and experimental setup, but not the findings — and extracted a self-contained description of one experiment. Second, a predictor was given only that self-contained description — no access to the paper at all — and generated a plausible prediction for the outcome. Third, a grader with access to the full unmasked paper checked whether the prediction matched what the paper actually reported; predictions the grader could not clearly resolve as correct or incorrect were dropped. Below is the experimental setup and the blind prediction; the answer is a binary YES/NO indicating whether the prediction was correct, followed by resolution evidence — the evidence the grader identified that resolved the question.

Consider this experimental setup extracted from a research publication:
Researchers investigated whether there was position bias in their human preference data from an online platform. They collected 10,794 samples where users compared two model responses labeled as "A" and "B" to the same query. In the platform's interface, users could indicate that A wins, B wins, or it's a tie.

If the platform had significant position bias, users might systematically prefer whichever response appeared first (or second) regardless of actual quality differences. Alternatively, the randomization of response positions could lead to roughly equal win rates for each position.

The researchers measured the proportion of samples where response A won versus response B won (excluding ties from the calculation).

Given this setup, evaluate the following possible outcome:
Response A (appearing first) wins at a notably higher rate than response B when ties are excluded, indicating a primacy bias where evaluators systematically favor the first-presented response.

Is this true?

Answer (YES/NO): NO